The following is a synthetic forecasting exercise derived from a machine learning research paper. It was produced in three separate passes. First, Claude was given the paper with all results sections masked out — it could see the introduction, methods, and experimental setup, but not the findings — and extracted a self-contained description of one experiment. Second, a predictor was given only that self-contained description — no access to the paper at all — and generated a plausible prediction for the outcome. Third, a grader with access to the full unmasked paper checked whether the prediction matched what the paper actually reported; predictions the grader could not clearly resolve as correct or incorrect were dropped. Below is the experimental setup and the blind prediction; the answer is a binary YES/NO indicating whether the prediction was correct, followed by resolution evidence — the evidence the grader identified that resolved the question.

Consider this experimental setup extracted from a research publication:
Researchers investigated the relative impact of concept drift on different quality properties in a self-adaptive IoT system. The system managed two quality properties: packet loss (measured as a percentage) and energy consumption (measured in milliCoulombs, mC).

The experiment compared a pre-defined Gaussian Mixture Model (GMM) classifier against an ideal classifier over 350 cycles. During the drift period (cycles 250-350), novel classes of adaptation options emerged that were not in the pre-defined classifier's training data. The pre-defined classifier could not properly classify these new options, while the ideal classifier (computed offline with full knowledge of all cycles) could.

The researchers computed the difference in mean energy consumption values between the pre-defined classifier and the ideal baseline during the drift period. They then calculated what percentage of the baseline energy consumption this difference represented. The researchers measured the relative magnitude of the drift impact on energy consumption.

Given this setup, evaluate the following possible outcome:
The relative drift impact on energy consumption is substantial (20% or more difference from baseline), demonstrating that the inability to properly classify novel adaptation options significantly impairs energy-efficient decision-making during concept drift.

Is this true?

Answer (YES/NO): NO